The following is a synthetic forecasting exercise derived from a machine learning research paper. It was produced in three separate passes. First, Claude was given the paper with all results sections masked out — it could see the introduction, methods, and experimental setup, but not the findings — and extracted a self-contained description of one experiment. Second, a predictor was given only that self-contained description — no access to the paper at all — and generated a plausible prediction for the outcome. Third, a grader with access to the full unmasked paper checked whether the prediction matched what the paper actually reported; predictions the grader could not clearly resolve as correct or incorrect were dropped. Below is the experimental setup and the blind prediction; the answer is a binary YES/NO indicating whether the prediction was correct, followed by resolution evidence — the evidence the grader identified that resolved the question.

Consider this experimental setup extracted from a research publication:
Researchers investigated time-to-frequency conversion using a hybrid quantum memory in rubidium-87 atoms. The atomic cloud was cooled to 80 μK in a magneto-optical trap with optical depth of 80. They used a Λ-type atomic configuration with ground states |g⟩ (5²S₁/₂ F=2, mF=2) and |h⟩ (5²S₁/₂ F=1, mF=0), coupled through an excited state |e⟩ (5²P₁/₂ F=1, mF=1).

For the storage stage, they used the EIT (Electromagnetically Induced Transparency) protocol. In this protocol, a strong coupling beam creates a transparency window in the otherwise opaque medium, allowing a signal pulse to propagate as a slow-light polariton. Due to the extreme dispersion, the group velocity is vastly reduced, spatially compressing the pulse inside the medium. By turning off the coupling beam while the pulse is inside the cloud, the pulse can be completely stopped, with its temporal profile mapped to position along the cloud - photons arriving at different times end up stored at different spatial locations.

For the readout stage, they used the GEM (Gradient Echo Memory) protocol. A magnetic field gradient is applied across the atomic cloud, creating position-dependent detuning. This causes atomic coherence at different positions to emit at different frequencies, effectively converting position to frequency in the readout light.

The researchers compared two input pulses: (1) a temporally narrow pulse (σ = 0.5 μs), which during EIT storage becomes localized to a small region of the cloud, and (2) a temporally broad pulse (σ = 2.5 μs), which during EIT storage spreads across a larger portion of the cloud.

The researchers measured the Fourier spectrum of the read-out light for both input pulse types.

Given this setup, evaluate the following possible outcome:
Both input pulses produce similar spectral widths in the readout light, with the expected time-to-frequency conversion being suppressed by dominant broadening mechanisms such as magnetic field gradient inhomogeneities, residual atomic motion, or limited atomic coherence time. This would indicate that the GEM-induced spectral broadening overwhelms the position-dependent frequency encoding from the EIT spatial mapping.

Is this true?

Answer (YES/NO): NO